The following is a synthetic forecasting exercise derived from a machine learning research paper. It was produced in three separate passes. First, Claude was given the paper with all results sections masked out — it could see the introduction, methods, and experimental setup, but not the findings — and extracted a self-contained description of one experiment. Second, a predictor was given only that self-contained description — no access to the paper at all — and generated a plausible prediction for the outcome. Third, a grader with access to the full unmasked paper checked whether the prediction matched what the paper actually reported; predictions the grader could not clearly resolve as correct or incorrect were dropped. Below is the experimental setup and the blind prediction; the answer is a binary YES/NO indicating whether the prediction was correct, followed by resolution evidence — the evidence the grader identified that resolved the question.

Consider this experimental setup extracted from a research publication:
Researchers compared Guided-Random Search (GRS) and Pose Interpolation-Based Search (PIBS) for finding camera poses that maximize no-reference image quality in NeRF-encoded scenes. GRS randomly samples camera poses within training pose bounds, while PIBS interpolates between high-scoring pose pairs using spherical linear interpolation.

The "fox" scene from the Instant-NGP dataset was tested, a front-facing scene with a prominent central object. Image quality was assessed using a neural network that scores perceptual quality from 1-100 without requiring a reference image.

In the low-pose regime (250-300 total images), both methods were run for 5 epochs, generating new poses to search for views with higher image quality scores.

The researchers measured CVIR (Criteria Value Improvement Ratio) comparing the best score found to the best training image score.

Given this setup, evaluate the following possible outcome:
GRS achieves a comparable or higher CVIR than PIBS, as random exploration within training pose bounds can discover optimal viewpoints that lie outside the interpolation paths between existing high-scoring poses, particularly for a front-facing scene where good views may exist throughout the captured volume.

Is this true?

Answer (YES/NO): YES